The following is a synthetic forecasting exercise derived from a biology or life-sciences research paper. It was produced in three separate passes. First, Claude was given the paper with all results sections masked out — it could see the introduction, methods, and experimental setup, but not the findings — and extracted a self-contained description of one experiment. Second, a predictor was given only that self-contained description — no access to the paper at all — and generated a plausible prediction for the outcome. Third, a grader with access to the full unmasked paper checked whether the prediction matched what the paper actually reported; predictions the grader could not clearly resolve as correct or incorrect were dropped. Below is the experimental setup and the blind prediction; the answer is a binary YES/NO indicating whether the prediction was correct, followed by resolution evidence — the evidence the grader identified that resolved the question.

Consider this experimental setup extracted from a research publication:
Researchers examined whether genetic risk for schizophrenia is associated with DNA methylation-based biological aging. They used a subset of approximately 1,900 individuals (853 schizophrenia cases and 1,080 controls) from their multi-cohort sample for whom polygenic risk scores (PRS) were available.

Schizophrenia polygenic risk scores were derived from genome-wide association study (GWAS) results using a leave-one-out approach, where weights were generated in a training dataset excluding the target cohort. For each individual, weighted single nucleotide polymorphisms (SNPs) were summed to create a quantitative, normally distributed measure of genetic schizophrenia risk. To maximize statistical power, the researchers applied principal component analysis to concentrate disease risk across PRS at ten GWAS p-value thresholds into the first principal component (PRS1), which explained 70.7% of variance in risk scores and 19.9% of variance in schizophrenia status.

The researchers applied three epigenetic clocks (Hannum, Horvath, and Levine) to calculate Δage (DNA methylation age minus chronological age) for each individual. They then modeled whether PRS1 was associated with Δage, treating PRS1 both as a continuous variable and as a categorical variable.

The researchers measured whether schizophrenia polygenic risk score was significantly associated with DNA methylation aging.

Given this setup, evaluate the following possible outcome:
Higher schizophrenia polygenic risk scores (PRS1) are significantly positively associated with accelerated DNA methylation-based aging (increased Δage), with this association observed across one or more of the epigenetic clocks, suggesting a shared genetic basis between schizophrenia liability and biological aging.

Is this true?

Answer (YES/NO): NO